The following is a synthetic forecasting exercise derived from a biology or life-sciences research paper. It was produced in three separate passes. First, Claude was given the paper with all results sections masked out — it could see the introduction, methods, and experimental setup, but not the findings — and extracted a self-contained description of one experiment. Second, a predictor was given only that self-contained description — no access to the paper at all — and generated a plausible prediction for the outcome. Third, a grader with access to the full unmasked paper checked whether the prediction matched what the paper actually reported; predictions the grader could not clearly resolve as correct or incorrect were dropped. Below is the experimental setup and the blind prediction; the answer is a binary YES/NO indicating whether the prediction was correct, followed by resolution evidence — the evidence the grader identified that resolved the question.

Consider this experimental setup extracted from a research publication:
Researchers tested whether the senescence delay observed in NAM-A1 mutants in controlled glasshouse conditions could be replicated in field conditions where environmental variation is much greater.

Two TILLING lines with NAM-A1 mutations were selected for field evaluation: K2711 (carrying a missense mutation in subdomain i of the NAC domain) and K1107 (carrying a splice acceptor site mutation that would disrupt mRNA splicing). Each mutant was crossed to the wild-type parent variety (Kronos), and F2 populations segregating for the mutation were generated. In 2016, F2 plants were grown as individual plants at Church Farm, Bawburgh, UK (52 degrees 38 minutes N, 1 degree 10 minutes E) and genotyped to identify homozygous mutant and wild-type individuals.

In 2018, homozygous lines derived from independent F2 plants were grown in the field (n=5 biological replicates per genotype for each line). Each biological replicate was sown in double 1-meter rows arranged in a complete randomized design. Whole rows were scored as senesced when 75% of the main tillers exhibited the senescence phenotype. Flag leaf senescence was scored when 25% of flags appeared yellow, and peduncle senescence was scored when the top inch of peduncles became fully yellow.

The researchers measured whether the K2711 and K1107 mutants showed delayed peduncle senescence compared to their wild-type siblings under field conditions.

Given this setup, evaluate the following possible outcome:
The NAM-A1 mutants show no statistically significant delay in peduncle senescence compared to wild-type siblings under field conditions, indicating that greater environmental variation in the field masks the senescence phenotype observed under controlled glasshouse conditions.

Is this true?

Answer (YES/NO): NO